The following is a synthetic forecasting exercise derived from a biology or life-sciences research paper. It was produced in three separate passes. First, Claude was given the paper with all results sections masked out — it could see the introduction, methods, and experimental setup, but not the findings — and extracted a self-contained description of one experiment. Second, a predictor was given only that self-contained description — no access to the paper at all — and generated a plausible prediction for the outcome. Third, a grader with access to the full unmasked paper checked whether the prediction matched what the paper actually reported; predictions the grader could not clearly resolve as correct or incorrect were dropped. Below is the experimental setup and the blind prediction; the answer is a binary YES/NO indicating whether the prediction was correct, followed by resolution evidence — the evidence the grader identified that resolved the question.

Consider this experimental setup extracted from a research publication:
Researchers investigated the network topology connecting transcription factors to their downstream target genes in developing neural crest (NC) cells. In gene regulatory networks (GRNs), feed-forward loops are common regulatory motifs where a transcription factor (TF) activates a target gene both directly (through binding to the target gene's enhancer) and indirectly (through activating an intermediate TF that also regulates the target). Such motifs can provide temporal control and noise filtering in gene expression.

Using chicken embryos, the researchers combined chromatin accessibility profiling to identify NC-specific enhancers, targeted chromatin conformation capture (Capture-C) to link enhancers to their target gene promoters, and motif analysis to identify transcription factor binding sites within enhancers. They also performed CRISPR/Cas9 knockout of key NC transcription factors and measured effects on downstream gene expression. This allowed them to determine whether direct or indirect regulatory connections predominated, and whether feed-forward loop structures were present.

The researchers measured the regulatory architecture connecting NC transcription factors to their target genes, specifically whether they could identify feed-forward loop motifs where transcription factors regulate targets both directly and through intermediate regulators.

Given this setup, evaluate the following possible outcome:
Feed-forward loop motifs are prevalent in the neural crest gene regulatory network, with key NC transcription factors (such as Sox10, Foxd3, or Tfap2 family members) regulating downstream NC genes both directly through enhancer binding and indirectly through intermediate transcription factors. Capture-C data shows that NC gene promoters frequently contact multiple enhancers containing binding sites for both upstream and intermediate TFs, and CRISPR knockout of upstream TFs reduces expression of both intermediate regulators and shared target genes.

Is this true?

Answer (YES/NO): YES